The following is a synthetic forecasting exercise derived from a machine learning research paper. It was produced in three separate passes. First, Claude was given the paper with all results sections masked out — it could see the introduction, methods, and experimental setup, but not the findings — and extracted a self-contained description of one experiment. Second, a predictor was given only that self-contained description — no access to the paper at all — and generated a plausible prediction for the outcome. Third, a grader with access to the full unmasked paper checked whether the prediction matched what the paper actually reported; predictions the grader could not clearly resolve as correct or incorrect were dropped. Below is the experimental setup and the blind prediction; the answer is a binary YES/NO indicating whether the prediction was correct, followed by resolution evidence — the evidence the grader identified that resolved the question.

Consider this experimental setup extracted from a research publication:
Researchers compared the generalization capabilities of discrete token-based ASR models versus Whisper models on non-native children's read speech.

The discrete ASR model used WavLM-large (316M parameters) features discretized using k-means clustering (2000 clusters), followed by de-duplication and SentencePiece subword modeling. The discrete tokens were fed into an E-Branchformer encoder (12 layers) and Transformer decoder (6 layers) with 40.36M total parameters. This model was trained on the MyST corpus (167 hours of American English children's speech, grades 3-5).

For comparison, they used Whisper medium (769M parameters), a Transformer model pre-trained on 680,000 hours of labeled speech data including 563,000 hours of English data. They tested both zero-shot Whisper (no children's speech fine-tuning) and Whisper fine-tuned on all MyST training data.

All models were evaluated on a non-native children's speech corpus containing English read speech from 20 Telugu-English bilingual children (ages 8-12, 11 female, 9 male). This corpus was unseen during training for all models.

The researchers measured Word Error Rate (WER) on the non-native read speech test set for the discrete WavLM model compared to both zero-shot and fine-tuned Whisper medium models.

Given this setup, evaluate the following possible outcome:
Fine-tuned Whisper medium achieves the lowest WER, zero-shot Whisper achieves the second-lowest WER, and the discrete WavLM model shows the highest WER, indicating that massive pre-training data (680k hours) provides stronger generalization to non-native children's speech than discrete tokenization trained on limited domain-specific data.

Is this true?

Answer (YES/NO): NO